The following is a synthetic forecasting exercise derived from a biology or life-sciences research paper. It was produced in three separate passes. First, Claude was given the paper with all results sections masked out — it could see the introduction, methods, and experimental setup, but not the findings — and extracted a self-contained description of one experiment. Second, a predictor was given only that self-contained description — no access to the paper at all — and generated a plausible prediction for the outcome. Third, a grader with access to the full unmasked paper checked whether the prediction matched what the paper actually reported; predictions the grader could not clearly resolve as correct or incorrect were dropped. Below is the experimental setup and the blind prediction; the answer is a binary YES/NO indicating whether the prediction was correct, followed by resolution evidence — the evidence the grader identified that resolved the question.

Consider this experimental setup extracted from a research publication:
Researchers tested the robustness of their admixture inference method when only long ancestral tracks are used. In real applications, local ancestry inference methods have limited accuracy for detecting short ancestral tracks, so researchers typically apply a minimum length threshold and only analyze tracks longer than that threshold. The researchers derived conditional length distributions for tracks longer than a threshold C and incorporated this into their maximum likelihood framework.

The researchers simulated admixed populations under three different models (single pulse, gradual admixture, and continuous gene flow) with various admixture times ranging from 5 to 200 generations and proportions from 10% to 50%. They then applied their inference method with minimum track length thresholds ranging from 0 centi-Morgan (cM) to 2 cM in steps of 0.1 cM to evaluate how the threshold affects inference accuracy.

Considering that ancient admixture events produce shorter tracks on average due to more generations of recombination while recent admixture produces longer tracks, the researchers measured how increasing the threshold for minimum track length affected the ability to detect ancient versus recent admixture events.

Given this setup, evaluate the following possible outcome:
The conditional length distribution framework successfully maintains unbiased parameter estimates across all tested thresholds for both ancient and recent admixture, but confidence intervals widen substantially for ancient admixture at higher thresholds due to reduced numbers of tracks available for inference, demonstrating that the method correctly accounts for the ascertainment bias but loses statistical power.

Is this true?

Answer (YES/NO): NO